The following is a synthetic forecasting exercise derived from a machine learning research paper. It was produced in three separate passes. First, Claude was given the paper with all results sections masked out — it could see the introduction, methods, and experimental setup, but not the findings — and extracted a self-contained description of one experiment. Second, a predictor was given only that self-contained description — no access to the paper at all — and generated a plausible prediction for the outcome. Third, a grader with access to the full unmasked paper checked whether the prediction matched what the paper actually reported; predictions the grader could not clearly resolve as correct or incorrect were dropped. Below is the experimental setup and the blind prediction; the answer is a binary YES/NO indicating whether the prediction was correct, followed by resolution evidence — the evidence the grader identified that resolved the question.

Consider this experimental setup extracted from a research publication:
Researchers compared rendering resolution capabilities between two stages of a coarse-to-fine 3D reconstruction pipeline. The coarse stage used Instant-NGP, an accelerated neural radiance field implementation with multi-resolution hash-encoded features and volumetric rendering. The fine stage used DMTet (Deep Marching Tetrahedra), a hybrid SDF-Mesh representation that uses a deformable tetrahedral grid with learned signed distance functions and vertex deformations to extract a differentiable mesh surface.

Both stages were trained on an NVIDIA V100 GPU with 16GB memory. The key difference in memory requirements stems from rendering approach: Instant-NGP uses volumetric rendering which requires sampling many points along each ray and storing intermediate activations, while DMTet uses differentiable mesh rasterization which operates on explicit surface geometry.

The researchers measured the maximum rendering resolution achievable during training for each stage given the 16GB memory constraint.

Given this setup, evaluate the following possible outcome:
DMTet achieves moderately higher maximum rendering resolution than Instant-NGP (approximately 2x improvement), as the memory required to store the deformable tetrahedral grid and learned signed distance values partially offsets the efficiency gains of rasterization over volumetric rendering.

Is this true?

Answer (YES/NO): NO